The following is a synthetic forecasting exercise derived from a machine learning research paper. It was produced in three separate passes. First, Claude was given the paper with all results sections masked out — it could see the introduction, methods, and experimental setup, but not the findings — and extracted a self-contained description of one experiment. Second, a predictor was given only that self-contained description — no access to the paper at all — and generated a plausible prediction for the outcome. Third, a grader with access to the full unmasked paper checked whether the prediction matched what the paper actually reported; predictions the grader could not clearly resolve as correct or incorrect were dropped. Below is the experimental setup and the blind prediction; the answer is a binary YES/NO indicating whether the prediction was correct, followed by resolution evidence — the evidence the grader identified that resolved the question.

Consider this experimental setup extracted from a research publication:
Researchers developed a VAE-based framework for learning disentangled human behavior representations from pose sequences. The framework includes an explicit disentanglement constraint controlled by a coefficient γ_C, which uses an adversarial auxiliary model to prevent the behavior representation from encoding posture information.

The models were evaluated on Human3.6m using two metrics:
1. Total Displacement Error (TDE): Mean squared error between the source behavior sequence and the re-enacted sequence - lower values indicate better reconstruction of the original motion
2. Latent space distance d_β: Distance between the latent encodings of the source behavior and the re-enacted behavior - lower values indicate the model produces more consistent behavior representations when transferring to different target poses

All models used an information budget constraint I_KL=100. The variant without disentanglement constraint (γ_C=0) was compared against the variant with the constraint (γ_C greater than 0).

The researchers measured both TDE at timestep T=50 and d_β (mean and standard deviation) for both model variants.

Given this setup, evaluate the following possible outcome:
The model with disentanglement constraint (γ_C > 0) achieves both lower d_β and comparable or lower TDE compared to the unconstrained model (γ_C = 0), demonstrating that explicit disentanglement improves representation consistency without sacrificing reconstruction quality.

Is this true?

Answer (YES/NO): NO